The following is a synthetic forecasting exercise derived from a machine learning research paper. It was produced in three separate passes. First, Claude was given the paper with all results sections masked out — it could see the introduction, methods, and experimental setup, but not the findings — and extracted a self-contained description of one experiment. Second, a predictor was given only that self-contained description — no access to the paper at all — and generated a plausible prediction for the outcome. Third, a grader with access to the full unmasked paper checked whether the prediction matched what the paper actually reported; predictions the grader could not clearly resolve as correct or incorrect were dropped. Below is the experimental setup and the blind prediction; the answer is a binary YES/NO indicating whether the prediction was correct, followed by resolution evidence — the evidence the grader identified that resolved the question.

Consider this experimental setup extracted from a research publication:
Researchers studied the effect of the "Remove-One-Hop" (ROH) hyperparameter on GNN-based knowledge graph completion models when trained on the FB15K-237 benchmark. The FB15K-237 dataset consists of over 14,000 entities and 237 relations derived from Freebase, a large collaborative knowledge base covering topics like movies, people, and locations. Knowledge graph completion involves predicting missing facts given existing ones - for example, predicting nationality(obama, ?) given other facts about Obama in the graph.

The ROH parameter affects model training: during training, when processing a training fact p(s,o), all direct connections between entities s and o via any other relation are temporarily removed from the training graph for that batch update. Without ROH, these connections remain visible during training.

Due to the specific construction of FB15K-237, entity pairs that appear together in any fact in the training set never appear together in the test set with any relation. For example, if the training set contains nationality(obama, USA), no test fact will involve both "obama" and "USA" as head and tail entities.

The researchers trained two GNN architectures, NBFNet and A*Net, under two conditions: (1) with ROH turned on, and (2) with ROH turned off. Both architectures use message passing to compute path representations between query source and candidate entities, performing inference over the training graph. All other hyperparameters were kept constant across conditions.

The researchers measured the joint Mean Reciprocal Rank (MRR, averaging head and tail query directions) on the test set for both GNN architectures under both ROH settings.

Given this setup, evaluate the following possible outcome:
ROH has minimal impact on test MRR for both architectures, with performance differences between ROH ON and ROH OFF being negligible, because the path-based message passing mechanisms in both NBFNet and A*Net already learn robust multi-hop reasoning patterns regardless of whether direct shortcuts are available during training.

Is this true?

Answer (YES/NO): NO